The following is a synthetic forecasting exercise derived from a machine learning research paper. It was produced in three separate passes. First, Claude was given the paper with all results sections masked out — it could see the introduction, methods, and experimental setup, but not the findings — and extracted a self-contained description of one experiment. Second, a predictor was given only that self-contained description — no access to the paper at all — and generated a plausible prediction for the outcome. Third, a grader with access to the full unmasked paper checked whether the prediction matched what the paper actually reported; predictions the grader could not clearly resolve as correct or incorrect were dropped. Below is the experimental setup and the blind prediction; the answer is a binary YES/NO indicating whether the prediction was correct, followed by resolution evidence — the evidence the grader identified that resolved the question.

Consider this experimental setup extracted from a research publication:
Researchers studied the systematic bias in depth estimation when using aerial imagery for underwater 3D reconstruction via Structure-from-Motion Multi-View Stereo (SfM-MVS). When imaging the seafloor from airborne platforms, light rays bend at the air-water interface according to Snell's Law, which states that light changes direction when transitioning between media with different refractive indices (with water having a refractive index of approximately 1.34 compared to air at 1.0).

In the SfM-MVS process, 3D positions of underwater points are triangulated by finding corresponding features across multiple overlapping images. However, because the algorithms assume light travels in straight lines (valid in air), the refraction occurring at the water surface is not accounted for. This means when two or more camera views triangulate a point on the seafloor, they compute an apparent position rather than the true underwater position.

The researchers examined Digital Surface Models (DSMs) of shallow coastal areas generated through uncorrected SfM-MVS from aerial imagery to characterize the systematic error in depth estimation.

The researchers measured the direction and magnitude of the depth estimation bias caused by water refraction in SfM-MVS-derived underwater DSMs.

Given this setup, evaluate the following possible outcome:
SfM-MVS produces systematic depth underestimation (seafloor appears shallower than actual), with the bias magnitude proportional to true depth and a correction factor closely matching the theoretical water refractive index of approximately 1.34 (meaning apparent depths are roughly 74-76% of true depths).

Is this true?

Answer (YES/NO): NO